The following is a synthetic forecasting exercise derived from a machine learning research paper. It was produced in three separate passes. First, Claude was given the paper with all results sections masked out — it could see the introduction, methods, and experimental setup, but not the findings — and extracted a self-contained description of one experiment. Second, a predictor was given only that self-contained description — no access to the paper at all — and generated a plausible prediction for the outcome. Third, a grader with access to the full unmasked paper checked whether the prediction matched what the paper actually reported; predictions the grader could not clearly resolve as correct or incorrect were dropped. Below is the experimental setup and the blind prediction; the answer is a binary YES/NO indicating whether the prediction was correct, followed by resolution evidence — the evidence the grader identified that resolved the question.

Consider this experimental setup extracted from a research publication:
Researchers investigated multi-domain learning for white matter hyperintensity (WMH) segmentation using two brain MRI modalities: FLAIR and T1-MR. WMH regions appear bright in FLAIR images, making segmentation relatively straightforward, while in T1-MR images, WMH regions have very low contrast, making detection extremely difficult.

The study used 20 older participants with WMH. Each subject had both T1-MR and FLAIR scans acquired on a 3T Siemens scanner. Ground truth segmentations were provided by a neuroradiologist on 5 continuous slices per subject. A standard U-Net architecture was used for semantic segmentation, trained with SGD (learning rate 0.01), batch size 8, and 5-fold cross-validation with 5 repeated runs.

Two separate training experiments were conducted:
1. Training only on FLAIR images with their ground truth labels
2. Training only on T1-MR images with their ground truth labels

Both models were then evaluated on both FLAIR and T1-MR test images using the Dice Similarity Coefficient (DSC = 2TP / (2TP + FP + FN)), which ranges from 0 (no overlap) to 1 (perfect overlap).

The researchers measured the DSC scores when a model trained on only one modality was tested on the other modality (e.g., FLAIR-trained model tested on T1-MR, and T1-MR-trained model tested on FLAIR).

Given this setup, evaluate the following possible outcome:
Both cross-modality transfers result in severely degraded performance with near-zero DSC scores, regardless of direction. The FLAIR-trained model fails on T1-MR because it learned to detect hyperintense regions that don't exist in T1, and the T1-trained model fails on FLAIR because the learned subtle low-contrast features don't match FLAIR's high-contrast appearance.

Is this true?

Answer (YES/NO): YES